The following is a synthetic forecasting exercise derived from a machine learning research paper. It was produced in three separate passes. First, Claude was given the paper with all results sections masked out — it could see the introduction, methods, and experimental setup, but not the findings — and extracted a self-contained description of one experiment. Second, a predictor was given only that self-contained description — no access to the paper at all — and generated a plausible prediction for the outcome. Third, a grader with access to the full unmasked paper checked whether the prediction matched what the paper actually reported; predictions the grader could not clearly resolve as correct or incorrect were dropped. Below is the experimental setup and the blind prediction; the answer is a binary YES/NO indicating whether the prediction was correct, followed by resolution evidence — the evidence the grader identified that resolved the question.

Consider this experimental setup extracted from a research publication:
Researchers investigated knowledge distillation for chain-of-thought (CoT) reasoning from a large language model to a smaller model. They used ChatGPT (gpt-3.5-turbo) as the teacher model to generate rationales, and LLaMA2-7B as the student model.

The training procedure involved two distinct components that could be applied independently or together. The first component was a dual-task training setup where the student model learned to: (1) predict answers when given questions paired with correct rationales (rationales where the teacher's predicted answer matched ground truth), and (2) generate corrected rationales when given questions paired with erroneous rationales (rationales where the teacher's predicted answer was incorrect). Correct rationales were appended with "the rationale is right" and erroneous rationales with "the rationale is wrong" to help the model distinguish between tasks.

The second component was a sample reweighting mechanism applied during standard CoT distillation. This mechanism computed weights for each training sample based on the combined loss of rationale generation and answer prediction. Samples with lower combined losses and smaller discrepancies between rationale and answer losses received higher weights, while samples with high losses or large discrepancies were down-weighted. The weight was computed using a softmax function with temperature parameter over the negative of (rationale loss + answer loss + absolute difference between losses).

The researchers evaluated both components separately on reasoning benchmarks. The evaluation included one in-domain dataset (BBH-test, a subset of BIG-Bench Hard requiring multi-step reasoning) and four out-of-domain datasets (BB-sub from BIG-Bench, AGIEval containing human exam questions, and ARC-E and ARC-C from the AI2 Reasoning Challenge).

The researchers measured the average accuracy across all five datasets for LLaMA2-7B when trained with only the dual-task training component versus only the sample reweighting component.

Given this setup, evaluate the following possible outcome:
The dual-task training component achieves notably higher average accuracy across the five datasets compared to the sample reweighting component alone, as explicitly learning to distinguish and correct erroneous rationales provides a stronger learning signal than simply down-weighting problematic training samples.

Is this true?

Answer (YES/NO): YES